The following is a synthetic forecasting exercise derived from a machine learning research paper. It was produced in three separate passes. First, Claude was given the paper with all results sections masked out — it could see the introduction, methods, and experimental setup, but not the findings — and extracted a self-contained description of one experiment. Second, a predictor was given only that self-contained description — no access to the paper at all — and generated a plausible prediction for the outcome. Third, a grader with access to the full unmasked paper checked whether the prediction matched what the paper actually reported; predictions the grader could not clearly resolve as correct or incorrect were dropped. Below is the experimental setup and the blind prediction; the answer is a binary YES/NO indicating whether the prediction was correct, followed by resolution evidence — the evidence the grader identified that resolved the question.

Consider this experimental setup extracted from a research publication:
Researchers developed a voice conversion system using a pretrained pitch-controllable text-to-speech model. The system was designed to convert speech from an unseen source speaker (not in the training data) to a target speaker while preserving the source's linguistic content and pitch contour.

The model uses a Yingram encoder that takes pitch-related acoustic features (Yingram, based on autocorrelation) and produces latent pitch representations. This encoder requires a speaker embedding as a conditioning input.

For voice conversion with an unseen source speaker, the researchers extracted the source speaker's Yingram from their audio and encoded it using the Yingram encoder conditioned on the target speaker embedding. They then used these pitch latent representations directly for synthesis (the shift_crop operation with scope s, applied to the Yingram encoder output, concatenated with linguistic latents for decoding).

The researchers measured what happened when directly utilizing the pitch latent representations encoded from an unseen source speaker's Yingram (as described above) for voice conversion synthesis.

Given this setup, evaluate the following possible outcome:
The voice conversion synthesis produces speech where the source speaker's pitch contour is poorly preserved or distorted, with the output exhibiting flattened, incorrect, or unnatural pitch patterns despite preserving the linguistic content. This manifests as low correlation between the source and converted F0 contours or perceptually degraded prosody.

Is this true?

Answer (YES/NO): NO